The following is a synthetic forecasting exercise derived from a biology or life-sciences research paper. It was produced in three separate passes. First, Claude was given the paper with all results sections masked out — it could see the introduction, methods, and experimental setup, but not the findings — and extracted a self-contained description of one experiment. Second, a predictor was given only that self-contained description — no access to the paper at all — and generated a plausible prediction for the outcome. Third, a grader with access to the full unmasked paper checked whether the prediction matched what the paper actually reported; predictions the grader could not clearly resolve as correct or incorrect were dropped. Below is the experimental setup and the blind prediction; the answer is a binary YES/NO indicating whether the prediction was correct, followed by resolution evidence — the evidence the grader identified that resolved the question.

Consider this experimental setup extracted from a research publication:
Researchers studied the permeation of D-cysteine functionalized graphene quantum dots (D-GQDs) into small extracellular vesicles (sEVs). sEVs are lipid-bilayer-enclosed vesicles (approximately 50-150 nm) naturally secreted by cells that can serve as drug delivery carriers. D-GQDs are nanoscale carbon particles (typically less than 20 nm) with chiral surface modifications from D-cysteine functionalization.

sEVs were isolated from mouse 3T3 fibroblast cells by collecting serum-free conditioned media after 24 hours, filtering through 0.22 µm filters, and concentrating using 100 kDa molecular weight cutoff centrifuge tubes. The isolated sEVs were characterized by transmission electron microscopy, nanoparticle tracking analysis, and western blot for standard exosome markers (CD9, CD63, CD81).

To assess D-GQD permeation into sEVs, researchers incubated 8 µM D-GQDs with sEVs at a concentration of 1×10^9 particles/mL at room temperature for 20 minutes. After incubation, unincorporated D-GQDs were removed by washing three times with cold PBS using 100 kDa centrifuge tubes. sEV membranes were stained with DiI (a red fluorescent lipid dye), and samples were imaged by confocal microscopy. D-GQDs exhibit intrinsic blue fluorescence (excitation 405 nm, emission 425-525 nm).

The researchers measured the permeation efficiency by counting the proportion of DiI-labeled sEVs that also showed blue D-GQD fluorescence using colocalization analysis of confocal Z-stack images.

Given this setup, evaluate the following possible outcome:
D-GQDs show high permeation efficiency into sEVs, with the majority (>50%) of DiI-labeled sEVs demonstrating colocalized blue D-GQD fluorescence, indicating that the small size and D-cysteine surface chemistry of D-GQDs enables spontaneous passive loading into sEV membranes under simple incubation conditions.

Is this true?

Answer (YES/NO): YES